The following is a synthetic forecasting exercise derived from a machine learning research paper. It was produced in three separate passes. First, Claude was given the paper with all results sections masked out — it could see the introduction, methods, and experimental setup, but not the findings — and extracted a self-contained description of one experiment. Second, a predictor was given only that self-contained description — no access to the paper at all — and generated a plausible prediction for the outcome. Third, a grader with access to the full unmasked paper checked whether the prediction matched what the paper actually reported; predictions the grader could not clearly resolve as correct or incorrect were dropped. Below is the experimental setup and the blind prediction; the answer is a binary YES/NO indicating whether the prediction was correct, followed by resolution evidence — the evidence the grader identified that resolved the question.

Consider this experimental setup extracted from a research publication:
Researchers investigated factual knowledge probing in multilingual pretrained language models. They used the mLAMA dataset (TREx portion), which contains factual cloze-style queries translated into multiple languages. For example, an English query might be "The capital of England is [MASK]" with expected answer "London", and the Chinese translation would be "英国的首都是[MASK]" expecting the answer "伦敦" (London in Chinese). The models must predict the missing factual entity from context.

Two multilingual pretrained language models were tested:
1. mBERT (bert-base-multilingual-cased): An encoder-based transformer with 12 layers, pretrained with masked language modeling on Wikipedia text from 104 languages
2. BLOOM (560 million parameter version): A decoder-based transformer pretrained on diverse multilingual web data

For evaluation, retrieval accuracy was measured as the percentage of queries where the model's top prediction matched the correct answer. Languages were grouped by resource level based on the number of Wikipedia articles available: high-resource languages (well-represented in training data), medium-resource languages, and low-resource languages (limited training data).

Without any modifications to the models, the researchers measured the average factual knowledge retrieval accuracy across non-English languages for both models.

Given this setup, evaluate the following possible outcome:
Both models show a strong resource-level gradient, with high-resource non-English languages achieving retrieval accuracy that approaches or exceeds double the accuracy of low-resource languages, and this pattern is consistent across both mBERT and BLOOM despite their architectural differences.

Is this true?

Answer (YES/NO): NO